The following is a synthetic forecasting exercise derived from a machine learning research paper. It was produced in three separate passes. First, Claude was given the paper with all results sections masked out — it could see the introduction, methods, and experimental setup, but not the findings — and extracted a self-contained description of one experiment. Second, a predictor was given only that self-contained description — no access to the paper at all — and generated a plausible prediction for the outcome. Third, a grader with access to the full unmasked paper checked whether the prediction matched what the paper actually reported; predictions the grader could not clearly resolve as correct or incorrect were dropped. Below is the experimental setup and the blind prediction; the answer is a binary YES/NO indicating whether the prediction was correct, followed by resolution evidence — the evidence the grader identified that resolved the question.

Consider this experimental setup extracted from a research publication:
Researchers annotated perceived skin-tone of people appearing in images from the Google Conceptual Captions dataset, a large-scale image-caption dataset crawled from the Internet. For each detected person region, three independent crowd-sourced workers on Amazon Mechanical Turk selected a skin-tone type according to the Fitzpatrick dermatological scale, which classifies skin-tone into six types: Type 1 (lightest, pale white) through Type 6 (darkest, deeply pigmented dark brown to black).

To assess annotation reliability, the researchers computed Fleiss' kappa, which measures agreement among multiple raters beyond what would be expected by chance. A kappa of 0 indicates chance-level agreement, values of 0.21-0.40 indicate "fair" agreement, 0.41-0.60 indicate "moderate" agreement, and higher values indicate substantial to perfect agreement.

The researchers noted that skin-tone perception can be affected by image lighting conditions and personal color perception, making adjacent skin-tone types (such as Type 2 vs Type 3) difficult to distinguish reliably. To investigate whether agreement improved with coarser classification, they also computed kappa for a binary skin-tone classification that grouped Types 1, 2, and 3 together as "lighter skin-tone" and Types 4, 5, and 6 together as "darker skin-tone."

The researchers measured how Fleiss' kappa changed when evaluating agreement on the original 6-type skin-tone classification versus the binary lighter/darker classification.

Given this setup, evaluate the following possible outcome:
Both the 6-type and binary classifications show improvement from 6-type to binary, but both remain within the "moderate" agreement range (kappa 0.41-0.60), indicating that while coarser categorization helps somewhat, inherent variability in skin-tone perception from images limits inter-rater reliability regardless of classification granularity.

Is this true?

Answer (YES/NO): NO